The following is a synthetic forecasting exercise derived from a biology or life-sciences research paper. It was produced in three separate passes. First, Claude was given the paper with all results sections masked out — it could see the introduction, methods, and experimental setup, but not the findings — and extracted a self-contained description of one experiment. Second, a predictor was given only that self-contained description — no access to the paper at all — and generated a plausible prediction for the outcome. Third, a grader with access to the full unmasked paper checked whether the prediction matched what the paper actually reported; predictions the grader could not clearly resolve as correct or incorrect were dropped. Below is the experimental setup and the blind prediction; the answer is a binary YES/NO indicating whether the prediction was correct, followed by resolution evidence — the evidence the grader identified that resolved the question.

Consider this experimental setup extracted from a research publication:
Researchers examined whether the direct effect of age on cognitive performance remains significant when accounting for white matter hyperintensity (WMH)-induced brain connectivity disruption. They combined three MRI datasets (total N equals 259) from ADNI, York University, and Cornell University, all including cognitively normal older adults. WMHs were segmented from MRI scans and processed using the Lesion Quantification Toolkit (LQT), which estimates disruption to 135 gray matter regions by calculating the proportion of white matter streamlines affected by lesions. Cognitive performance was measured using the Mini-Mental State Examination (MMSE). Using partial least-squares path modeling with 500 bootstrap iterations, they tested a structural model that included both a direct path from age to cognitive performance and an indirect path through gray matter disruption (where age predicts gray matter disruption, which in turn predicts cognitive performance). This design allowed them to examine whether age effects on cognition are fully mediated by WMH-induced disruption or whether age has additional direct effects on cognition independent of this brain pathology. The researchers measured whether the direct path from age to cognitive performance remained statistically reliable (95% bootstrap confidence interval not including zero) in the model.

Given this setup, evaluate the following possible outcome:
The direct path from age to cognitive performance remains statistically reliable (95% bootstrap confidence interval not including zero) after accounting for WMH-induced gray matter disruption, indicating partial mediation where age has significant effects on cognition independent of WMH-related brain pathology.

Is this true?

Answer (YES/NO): NO